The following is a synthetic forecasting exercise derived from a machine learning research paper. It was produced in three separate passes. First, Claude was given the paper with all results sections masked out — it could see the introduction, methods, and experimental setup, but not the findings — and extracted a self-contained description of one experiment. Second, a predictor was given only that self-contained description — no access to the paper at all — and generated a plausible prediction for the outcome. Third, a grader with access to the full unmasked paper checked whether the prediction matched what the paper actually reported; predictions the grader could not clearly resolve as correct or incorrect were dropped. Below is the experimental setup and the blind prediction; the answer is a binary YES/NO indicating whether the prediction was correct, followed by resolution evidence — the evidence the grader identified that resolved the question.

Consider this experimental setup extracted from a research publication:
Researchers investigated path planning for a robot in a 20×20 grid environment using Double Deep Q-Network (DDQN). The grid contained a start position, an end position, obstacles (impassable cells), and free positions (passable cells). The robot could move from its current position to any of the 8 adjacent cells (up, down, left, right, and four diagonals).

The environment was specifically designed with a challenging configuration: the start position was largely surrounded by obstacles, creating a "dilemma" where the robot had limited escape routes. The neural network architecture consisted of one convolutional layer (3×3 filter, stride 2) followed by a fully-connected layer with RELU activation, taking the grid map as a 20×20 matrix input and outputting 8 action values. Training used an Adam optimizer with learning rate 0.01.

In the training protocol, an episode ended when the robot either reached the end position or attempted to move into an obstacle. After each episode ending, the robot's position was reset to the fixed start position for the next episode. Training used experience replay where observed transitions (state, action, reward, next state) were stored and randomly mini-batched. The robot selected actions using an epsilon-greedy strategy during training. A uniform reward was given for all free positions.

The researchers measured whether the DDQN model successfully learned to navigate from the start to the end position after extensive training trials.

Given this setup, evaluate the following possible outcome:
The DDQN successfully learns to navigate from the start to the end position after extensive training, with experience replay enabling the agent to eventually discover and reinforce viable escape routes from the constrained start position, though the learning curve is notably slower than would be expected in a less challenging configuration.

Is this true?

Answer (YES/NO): NO